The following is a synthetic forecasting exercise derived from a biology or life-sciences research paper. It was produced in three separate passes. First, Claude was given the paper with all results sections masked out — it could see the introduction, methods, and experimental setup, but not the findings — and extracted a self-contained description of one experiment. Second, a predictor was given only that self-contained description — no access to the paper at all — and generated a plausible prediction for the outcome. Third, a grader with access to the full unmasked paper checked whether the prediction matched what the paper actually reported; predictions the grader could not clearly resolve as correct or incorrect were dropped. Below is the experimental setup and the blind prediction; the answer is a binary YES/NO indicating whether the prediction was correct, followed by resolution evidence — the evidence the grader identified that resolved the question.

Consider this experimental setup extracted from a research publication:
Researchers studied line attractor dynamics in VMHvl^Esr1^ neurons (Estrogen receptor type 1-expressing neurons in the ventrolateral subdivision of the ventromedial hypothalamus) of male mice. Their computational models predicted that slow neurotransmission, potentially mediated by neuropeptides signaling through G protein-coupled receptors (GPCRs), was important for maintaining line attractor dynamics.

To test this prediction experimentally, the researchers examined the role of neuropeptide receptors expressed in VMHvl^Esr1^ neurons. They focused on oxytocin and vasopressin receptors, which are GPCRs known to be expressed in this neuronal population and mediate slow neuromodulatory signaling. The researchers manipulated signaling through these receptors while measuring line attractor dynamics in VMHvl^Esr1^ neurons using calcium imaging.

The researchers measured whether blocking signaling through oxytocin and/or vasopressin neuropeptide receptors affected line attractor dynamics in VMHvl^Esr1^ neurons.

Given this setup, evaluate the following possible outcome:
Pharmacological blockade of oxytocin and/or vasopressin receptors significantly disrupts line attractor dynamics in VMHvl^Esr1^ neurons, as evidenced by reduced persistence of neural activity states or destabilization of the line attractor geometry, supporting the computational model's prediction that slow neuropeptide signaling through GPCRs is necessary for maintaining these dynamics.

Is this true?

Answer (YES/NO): YES